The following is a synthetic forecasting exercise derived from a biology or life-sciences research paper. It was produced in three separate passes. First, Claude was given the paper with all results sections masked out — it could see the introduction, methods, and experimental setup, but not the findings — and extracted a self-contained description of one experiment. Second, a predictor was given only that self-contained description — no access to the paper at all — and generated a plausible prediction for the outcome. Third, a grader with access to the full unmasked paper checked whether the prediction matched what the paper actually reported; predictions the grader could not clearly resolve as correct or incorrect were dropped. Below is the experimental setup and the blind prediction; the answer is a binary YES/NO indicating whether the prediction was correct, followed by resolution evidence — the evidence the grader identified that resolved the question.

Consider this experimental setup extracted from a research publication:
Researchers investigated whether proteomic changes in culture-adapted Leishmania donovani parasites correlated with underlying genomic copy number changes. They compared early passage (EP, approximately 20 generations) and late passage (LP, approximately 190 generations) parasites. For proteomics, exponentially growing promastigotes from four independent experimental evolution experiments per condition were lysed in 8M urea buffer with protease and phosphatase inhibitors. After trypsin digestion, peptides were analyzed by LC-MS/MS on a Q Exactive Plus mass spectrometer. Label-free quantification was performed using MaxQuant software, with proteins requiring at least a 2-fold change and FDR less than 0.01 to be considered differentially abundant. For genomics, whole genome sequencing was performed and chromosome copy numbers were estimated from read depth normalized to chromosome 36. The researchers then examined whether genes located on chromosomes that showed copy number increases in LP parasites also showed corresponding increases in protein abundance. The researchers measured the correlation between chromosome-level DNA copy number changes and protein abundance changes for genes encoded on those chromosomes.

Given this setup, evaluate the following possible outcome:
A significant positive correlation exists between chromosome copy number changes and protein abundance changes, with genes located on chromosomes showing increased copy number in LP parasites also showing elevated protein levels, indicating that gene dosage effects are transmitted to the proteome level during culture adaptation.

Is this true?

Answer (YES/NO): YES